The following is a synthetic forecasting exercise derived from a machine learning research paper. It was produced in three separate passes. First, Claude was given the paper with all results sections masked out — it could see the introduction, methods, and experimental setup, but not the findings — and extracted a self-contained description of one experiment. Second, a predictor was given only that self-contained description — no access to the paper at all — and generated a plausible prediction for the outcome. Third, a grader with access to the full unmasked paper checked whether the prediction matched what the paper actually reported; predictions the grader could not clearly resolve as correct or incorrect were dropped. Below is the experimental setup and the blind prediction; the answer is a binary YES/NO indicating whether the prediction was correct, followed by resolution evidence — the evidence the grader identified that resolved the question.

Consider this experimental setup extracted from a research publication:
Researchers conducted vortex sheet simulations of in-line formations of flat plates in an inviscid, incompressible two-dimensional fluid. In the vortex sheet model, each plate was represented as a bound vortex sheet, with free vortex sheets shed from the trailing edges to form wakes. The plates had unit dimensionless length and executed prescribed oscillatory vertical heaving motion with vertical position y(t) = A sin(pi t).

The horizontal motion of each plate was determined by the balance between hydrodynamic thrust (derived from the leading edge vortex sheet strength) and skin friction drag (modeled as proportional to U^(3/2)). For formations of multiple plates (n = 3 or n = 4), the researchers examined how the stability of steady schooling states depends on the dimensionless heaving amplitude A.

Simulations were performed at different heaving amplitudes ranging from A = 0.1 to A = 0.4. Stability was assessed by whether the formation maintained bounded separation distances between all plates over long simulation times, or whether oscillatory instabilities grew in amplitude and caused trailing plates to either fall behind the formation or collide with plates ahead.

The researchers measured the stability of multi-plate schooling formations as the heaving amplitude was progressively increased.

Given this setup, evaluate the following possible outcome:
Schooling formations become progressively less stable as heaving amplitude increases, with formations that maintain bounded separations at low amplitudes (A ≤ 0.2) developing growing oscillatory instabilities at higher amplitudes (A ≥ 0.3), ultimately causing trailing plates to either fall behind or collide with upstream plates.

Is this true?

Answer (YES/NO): NO